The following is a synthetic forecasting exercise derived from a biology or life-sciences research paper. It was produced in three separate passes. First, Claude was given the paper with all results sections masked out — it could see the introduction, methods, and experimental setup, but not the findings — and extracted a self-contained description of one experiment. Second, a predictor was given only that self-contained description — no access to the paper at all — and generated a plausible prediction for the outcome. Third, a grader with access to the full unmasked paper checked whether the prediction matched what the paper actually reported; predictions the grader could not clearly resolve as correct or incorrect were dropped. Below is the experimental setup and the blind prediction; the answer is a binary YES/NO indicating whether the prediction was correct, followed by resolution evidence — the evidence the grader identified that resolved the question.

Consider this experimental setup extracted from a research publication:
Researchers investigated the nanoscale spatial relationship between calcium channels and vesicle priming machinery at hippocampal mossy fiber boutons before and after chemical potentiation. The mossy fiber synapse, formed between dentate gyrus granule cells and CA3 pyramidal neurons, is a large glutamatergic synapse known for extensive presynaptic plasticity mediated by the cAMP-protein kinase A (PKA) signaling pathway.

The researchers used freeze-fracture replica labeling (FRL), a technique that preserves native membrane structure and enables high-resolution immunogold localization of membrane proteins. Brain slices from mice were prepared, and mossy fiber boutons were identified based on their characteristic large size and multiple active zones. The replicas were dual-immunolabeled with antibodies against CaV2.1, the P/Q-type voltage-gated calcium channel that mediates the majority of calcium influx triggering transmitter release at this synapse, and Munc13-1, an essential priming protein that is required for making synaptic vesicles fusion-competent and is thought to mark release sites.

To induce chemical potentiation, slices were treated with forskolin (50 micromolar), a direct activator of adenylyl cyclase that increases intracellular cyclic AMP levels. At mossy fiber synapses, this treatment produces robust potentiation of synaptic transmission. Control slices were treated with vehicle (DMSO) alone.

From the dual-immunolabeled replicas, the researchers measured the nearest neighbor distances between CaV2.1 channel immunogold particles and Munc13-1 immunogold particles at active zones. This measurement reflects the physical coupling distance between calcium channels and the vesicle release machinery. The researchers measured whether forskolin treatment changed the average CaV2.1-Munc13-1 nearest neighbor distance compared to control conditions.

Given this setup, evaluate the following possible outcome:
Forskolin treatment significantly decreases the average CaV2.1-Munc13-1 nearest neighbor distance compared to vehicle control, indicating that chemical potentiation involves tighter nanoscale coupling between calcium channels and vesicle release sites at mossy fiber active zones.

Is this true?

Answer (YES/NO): YES